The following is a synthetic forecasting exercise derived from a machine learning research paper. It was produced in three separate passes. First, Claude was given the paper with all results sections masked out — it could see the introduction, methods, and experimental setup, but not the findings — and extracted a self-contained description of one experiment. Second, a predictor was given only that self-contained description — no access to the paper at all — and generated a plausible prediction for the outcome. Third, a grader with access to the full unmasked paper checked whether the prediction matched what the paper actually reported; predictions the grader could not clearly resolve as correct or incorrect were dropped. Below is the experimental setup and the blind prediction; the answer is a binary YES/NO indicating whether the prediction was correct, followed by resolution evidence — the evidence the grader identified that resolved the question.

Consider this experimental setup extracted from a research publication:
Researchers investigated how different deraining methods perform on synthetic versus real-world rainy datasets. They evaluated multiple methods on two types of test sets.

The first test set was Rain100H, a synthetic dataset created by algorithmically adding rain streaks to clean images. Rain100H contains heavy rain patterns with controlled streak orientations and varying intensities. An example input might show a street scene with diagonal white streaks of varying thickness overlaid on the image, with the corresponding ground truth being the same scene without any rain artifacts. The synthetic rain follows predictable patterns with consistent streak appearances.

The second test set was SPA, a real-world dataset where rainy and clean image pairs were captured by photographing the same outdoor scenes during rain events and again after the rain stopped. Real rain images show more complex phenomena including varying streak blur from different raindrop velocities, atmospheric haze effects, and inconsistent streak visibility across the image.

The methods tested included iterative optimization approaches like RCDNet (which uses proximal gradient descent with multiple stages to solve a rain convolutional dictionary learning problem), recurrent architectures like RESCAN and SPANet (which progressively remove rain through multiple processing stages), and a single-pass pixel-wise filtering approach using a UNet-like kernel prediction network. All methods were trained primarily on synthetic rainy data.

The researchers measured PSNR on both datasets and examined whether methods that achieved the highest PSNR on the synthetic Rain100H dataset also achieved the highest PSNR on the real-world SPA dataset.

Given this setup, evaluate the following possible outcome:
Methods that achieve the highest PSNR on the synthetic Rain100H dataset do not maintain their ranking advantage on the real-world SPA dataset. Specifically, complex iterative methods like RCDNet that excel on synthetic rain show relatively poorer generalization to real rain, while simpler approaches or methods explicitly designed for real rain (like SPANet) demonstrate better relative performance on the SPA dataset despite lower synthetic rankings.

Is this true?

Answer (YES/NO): NO